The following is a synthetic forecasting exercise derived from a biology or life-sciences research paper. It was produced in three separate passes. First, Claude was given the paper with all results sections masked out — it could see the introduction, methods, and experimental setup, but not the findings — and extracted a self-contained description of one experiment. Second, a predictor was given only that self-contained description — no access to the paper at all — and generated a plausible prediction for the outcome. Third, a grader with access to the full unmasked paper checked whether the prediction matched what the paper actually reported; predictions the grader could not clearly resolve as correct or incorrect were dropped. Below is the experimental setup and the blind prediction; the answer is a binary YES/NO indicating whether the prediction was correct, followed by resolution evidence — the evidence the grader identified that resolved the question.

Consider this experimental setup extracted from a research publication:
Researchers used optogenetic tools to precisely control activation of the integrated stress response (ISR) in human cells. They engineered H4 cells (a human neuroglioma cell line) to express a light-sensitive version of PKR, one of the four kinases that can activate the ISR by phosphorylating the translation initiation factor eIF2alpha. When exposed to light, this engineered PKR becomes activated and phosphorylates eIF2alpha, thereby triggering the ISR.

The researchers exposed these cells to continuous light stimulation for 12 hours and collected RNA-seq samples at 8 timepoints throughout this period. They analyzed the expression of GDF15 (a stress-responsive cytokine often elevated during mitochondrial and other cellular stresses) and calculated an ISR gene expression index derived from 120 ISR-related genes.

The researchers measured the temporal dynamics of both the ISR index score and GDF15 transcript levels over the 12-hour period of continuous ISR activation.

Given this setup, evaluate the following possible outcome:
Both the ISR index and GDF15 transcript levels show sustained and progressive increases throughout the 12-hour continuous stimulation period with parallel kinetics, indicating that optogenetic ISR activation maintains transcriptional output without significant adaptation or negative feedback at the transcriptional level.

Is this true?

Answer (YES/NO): NO